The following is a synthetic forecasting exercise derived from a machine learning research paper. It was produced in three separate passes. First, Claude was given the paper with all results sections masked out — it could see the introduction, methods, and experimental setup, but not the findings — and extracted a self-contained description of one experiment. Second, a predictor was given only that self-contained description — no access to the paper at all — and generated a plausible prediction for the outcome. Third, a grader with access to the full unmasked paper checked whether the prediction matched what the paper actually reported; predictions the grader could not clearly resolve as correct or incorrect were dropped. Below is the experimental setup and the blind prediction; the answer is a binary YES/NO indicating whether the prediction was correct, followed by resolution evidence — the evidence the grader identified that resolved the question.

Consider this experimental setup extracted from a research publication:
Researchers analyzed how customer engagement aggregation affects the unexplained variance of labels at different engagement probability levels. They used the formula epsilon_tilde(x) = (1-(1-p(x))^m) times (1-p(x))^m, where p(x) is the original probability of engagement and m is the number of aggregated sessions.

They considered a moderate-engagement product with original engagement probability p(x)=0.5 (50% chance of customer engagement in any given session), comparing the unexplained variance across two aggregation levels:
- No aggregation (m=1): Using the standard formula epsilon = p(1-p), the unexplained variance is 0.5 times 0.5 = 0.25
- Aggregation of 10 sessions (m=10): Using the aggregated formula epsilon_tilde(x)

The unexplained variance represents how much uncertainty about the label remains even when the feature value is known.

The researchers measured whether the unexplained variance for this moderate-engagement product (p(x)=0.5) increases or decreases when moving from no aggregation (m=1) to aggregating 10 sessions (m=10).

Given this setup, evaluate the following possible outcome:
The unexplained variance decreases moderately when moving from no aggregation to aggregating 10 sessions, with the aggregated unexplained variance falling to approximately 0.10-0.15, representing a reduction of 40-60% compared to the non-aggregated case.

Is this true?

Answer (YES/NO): NO